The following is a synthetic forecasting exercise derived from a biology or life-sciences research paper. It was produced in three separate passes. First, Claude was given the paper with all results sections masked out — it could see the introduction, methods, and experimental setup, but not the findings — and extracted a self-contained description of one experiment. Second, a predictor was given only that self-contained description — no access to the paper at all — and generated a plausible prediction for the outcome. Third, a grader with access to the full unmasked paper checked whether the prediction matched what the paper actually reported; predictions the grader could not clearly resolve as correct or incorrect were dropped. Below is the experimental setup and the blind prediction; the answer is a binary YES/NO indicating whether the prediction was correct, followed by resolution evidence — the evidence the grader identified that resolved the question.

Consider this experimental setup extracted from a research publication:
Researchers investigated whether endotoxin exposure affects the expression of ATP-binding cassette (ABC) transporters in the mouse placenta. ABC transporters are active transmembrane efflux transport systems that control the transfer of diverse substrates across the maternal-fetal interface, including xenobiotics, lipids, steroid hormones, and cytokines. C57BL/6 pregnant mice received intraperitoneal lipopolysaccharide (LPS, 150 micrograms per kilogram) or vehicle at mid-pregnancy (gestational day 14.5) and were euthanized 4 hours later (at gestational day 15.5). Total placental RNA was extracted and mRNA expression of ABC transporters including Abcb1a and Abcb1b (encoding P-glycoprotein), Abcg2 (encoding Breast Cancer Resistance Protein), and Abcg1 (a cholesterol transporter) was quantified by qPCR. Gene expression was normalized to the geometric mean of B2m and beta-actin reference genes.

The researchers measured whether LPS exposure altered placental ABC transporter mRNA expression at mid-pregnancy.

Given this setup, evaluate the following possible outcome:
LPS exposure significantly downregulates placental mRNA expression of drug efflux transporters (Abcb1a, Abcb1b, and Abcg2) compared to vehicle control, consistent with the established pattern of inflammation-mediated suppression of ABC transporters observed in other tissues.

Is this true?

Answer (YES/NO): NO